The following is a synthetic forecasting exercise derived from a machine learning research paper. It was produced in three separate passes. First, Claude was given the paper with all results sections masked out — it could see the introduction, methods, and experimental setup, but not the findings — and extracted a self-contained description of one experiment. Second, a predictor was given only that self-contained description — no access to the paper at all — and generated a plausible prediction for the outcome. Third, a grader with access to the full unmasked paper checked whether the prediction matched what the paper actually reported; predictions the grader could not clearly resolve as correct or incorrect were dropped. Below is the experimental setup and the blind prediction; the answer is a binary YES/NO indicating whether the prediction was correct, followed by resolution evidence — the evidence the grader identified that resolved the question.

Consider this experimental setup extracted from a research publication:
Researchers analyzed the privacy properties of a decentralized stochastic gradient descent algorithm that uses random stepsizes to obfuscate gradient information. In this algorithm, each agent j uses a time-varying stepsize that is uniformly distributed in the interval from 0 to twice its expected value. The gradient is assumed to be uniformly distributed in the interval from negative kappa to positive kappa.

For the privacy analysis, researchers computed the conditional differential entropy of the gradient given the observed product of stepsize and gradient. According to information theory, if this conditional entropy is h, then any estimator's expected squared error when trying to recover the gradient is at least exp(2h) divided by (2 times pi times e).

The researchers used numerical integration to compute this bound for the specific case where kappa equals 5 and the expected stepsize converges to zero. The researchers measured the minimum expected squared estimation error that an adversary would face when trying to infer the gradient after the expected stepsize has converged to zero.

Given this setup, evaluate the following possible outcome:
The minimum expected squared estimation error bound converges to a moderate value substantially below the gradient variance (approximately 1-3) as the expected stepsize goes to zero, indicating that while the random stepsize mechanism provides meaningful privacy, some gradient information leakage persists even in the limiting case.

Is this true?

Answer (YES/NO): NO